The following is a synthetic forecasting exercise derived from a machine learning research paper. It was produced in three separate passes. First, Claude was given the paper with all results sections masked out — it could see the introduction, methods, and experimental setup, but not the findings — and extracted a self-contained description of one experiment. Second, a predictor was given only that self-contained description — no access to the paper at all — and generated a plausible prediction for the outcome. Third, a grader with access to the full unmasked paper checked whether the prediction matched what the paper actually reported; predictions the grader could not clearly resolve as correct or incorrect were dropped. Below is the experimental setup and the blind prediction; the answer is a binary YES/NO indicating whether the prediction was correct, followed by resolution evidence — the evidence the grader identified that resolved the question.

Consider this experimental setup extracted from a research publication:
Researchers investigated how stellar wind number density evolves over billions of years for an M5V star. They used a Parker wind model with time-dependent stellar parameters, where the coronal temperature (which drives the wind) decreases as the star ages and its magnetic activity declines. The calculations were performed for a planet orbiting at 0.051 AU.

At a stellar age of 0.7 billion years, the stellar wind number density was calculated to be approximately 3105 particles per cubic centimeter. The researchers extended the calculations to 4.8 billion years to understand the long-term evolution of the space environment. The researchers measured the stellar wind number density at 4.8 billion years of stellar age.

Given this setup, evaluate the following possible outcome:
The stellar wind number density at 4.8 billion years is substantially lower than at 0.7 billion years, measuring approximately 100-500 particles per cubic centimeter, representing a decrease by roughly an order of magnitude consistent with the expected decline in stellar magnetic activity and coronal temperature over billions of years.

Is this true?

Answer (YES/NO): YES